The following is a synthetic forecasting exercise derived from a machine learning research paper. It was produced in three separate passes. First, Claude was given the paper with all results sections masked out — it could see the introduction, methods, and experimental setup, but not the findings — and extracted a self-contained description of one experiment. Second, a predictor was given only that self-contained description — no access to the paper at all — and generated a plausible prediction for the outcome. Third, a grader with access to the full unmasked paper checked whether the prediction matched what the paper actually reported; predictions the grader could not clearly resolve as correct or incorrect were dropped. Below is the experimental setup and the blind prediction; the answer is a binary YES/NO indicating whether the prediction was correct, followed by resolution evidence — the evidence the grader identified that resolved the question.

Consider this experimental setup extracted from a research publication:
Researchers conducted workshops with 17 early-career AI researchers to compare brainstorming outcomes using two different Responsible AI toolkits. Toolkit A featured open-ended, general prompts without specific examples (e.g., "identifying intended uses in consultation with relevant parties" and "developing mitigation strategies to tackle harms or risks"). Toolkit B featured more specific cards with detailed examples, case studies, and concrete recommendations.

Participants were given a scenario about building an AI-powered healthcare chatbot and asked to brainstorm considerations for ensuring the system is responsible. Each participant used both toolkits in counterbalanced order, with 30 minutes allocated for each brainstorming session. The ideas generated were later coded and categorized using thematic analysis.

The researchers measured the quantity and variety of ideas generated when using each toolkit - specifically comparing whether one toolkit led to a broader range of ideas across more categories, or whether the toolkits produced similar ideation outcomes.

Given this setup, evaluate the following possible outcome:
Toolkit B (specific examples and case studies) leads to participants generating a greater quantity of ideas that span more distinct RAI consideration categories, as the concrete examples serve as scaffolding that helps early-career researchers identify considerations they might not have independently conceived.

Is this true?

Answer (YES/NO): NO